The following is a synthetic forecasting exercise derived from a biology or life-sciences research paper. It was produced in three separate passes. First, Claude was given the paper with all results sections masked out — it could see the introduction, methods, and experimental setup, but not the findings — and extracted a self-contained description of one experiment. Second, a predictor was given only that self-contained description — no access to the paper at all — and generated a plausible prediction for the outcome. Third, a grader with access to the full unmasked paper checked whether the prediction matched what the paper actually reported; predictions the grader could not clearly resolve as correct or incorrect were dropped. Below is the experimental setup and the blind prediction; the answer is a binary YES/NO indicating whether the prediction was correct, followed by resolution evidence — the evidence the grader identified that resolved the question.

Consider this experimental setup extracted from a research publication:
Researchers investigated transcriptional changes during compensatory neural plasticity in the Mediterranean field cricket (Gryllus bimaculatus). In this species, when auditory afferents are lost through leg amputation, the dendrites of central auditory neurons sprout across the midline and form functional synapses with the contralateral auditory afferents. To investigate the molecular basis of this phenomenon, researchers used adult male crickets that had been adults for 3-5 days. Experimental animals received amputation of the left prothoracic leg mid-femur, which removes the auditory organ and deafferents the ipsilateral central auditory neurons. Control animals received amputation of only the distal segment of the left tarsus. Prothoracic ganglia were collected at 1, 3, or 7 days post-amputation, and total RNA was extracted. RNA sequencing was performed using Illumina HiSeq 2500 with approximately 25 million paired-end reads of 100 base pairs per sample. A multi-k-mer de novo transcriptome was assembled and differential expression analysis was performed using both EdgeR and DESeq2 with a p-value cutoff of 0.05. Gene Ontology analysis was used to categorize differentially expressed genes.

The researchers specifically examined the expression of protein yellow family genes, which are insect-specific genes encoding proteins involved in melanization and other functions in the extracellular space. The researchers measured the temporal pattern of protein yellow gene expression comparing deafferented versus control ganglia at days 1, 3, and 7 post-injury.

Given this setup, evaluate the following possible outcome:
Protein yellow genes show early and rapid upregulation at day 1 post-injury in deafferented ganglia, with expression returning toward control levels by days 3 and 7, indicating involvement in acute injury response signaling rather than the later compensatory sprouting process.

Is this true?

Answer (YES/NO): YES